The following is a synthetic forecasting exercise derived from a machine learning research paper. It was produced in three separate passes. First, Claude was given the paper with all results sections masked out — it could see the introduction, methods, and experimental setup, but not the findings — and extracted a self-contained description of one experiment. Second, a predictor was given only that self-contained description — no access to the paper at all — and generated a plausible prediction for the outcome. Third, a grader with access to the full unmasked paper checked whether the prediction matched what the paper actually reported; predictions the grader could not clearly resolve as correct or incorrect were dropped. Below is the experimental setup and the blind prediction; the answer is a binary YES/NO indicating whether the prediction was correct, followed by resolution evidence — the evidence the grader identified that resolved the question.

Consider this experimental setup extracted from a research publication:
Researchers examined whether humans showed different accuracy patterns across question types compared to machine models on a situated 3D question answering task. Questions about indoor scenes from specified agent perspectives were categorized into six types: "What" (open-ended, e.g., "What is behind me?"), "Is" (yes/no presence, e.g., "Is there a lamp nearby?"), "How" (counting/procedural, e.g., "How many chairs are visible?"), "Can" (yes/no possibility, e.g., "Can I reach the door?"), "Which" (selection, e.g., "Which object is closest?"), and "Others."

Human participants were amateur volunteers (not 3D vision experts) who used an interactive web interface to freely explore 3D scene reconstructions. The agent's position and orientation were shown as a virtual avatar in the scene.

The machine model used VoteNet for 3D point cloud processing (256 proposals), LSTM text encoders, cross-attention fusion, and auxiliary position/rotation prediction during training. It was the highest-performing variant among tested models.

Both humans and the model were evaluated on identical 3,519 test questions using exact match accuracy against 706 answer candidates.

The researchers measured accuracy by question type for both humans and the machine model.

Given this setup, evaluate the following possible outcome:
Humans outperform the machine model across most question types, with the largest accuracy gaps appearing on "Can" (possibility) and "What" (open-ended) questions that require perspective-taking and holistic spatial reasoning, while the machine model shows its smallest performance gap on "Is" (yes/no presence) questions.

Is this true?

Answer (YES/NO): NO